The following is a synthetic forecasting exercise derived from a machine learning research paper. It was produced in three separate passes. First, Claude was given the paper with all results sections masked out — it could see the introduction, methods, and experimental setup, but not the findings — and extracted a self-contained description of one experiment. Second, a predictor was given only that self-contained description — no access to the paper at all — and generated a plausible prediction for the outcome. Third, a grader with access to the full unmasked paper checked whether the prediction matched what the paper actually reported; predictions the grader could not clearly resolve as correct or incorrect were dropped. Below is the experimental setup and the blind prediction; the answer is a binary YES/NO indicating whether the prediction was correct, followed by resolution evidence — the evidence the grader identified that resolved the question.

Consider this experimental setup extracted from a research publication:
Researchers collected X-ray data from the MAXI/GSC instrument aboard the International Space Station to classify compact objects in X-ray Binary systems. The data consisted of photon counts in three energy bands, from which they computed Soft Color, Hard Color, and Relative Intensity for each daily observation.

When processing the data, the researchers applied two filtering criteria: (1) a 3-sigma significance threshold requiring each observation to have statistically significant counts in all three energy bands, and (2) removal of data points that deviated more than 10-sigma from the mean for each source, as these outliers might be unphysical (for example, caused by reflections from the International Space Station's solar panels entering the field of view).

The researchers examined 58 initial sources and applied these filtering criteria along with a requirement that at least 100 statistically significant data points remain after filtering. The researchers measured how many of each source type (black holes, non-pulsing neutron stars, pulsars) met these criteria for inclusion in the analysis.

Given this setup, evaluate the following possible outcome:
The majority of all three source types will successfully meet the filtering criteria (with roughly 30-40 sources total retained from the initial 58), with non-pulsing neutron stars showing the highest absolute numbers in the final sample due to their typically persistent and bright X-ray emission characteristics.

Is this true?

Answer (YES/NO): NO